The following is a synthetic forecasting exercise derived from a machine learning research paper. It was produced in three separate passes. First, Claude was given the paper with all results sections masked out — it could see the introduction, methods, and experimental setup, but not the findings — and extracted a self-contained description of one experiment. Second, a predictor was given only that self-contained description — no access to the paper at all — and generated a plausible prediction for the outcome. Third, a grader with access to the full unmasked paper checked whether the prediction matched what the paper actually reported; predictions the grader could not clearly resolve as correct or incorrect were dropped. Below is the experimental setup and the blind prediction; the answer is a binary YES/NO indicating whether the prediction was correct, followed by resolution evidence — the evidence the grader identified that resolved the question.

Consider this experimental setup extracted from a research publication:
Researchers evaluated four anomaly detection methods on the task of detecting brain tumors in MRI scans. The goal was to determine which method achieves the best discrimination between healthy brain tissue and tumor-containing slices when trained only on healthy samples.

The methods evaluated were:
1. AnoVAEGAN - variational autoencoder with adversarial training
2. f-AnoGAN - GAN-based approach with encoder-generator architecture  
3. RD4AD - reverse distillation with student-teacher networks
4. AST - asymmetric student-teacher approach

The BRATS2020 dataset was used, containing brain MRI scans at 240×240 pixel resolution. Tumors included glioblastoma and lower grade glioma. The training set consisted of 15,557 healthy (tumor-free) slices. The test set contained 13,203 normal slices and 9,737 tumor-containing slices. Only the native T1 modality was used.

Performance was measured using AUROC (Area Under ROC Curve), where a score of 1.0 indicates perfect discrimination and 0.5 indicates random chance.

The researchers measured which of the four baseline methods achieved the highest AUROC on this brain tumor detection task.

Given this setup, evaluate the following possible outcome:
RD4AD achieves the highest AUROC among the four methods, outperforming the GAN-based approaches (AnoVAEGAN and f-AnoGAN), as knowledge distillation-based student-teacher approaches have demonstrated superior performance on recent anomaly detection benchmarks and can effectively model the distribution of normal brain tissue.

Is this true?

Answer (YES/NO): NO